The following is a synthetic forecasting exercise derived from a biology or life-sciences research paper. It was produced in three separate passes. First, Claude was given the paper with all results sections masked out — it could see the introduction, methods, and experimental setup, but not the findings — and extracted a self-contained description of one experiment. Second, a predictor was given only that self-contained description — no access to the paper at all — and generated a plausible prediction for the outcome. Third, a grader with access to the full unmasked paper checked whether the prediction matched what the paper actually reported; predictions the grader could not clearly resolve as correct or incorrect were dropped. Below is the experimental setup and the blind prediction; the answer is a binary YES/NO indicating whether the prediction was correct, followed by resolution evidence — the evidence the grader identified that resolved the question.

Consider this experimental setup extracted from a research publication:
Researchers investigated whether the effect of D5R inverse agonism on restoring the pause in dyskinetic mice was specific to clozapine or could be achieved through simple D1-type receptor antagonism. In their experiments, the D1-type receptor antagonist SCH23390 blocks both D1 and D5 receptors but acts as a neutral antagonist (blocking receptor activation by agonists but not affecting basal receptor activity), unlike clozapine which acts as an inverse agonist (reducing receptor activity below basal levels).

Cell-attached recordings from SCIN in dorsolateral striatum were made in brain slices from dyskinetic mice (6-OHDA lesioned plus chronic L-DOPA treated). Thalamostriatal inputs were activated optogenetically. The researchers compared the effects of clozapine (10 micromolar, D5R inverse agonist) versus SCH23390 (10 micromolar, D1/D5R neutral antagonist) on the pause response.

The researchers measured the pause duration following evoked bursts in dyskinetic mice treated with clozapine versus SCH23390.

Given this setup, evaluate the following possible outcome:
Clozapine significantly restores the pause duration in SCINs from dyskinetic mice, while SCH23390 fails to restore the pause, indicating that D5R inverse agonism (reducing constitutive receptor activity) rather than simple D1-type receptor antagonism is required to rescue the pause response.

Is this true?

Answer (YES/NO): YES